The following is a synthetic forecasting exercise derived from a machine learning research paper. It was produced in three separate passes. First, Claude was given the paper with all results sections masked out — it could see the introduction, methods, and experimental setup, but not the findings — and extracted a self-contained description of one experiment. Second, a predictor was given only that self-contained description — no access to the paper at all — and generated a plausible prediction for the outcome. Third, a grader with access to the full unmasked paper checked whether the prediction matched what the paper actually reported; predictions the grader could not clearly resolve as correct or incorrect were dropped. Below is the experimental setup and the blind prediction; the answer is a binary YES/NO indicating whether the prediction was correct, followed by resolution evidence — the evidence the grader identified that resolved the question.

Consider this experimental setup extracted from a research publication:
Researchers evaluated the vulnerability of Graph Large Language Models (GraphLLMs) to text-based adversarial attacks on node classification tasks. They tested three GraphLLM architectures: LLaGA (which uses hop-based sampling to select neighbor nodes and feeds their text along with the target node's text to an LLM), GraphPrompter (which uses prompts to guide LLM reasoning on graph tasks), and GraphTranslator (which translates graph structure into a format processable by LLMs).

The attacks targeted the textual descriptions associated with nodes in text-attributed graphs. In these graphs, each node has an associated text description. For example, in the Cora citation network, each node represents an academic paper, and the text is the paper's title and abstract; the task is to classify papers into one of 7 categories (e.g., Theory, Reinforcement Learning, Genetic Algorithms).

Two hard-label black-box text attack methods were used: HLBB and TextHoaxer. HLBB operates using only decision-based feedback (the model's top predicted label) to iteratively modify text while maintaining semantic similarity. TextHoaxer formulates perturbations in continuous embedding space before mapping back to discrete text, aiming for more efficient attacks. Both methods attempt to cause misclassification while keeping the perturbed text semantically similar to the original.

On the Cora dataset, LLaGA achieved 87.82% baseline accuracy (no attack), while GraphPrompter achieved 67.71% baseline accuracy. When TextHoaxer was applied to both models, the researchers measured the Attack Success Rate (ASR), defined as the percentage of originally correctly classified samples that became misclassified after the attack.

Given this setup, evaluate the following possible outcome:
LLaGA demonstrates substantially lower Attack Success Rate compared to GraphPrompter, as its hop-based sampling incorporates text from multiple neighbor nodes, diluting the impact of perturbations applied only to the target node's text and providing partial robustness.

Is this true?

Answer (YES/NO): NO